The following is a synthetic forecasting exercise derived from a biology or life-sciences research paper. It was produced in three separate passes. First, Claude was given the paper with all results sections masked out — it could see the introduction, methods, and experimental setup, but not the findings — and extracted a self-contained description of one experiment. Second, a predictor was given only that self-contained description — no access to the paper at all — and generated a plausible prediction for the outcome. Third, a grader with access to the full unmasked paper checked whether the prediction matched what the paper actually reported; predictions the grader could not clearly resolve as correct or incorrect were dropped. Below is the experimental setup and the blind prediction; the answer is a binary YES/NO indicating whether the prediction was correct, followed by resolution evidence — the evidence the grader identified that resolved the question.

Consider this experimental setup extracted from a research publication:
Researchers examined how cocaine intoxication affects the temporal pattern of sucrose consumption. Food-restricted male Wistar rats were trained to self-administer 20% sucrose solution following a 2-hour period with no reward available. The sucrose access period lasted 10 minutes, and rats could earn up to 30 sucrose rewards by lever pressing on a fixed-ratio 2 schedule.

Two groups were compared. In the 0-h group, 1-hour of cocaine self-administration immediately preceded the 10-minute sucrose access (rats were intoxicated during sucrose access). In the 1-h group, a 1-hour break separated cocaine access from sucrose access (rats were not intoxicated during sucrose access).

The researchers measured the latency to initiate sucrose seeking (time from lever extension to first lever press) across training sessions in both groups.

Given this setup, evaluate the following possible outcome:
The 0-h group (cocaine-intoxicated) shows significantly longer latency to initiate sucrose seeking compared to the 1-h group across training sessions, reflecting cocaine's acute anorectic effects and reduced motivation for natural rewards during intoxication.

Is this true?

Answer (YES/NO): NO